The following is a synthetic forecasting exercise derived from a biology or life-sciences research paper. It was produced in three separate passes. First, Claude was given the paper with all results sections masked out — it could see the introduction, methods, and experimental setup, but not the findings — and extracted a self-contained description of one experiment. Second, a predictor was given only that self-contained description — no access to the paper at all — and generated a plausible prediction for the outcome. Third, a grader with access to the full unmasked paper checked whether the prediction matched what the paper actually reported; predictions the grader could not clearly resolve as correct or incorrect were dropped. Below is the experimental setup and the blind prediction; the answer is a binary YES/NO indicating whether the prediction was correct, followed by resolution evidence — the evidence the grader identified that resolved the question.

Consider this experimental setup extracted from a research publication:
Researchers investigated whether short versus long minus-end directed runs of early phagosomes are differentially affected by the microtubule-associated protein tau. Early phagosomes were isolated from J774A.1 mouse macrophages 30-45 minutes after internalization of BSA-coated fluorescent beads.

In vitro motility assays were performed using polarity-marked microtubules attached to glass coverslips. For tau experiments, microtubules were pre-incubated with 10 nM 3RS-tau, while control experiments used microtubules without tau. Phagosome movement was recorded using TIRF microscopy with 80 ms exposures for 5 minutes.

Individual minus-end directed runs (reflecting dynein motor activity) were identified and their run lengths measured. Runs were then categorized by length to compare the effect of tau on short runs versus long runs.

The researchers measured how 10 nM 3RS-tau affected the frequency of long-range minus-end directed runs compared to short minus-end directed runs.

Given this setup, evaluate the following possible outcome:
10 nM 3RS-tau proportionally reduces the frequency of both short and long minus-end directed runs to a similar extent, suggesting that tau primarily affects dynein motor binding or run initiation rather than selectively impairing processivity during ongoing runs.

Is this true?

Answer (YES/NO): NO